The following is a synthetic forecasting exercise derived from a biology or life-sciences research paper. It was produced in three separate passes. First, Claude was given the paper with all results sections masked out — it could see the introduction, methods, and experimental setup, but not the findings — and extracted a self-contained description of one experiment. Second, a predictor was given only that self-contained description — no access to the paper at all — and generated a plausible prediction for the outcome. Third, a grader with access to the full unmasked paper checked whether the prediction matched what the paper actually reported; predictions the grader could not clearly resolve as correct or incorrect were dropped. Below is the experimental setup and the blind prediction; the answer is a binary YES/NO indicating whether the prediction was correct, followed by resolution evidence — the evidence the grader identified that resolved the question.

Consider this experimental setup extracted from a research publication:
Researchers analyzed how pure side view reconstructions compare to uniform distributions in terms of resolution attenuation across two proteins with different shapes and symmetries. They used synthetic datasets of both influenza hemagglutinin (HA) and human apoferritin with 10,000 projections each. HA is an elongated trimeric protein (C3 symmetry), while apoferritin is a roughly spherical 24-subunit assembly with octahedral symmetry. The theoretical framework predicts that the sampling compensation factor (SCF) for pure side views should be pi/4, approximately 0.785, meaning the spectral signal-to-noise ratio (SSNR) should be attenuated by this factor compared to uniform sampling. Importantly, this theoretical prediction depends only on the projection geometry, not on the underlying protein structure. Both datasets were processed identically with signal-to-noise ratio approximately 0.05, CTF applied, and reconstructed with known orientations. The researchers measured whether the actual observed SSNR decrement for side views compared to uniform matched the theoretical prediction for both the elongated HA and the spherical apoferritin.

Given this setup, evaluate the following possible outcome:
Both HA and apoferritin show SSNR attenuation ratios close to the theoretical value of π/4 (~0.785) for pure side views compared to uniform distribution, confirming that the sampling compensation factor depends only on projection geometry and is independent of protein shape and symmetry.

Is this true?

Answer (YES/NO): YES